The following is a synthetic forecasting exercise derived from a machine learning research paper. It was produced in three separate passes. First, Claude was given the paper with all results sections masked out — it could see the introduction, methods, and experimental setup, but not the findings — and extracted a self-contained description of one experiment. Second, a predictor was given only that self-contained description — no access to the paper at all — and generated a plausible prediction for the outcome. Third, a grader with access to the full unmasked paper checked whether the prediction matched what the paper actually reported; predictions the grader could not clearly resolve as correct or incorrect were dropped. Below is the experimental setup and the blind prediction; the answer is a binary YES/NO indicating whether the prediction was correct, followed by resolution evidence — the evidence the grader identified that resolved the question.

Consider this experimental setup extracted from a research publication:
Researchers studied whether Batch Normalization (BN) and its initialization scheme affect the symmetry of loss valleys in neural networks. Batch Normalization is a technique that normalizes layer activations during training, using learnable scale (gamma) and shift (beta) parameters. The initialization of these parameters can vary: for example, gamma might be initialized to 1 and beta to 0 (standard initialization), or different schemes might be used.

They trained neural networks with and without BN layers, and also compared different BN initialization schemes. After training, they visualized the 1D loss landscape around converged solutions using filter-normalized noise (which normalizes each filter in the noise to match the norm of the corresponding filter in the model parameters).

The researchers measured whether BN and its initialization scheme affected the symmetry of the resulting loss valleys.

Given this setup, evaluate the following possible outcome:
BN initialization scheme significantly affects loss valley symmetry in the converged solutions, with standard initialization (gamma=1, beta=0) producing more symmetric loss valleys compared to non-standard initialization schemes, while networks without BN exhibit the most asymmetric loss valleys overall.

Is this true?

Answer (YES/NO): NO